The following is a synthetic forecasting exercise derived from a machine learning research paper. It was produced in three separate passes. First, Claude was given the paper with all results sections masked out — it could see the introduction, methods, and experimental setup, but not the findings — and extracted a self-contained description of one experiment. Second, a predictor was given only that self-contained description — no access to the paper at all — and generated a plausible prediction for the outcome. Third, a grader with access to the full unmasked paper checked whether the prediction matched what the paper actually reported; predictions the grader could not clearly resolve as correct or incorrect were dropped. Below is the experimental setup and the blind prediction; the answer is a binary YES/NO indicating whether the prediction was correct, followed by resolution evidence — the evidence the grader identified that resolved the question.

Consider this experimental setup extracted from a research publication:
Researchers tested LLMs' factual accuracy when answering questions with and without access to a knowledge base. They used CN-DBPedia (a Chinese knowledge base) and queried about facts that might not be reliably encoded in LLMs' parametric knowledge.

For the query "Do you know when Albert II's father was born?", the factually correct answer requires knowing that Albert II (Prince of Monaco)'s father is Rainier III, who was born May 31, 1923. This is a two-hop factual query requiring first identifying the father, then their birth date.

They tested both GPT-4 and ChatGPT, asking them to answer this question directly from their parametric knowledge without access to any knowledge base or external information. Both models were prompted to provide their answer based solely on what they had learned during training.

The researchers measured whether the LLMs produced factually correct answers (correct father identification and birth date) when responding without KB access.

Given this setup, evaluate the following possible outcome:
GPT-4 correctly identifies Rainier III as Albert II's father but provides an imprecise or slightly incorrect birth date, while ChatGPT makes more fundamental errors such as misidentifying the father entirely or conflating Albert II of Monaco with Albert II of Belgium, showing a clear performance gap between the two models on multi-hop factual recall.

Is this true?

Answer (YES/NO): NO